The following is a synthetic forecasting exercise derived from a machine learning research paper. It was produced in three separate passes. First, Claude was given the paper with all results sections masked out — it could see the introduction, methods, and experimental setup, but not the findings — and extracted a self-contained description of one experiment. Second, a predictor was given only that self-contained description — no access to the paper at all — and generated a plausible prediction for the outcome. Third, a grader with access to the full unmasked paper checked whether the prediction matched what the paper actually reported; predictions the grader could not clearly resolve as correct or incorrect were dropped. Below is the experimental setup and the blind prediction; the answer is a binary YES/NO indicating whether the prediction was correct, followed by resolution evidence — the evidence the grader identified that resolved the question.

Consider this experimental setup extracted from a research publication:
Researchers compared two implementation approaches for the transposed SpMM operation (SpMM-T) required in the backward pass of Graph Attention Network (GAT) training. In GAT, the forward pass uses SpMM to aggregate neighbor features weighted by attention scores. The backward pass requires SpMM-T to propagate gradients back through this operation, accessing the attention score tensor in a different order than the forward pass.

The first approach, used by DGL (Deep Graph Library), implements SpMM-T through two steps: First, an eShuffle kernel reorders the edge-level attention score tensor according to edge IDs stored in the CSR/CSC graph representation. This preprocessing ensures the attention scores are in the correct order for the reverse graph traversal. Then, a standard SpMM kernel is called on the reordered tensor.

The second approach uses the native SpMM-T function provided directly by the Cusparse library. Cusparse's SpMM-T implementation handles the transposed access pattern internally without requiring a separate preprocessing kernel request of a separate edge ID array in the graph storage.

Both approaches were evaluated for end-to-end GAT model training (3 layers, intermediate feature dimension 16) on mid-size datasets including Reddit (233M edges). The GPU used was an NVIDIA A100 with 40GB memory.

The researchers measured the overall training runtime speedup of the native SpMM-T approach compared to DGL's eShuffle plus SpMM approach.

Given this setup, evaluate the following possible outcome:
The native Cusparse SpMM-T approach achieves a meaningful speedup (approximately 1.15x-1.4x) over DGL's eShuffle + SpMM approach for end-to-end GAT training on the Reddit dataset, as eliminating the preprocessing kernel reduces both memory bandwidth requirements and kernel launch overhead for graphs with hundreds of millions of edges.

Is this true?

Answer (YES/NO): NO